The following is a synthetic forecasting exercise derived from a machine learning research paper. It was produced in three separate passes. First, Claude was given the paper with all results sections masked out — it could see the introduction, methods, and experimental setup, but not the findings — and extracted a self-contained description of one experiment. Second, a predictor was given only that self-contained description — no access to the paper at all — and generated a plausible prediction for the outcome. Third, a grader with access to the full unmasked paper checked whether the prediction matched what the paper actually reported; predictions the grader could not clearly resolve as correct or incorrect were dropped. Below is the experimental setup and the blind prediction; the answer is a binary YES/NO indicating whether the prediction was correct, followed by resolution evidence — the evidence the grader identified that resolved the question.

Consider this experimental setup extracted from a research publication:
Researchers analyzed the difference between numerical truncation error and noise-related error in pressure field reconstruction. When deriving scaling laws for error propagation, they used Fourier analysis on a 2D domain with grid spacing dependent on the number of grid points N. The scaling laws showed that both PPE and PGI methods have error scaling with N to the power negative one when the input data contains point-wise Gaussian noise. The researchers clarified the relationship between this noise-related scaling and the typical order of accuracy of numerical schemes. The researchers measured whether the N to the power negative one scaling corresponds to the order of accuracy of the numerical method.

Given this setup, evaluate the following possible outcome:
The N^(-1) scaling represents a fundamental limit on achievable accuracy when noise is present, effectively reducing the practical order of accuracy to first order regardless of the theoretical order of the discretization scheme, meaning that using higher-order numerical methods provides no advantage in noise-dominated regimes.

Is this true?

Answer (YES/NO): NO